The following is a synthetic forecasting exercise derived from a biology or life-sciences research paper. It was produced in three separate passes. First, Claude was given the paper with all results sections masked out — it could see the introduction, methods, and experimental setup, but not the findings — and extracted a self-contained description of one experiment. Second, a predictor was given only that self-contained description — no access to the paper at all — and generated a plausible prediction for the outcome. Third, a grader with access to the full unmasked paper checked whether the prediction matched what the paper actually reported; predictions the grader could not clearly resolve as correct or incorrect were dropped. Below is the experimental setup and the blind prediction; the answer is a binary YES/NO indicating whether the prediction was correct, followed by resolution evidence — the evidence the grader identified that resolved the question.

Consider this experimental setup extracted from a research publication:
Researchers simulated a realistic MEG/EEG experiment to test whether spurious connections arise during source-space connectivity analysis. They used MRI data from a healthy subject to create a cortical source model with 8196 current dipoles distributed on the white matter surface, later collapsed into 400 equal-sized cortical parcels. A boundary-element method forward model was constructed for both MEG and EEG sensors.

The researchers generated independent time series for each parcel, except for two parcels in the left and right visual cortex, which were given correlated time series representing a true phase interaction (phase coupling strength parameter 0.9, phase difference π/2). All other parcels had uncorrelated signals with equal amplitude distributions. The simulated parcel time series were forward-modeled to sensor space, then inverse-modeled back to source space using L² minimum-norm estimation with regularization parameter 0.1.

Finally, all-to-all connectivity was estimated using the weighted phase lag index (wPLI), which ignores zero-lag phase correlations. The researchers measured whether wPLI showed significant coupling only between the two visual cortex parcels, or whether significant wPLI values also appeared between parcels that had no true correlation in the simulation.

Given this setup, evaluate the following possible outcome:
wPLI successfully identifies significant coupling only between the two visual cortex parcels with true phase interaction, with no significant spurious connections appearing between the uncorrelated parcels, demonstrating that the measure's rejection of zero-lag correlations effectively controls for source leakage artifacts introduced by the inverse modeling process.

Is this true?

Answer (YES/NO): NO